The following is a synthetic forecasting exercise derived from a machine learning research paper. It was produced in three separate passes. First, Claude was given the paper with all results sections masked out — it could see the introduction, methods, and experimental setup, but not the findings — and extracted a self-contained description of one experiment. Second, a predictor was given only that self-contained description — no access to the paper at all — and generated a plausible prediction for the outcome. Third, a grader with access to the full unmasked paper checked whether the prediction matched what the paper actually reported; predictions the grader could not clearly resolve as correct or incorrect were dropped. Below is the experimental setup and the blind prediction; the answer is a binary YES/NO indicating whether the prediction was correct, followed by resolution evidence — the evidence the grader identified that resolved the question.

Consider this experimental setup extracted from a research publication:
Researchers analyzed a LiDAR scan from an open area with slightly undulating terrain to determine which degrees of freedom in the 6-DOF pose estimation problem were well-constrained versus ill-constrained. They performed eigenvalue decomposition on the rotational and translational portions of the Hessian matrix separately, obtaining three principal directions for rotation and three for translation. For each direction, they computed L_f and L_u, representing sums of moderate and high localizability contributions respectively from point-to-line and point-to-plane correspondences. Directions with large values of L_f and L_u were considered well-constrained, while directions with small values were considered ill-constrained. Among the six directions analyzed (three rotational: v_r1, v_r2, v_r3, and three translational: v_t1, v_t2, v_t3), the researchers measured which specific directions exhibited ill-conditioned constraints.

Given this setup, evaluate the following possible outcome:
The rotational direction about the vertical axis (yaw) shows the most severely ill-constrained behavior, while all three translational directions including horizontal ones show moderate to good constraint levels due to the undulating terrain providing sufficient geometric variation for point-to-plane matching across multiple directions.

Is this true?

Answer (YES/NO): NO